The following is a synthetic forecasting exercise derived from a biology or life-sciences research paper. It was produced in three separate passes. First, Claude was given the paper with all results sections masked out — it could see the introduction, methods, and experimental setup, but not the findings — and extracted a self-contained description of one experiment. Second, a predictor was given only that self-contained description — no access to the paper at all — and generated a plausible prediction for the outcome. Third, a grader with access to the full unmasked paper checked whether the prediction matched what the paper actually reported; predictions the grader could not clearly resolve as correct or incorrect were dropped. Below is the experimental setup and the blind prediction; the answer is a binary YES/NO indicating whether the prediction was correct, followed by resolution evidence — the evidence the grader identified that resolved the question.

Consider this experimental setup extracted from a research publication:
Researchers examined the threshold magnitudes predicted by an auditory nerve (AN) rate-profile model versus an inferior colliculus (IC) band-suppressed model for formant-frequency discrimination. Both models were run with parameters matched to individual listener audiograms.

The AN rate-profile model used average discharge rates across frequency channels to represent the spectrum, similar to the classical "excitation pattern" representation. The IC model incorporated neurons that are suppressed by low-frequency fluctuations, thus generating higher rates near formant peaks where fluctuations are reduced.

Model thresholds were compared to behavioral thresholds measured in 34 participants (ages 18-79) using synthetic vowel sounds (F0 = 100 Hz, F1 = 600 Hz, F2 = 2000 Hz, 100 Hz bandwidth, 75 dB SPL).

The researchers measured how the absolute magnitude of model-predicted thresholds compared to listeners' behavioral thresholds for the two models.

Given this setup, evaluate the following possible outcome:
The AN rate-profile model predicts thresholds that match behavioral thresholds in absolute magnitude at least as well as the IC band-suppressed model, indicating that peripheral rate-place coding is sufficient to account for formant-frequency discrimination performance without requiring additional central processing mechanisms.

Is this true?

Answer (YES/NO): NO